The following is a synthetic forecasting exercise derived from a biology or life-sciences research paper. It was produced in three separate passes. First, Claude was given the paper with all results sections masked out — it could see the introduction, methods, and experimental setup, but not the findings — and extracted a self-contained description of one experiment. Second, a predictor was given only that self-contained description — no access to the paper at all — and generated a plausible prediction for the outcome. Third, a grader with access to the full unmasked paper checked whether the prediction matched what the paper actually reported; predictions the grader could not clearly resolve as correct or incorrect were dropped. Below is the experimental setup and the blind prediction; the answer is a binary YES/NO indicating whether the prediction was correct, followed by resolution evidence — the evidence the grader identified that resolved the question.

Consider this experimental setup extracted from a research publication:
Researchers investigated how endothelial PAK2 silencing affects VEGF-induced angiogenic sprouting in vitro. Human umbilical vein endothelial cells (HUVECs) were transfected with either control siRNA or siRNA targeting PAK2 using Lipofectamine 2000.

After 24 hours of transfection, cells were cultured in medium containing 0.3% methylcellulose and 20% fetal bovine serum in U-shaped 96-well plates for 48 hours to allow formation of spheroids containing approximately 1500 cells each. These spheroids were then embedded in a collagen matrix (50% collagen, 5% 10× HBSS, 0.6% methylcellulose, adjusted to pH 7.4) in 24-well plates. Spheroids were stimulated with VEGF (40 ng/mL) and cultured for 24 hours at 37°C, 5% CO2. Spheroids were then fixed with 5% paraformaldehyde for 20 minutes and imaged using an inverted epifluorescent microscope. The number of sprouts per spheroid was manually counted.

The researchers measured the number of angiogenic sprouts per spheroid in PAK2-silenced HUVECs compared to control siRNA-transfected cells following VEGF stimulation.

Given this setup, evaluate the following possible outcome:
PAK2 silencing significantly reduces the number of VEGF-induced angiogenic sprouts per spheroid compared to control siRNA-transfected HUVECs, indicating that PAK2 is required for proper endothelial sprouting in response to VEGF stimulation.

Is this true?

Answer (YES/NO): YES